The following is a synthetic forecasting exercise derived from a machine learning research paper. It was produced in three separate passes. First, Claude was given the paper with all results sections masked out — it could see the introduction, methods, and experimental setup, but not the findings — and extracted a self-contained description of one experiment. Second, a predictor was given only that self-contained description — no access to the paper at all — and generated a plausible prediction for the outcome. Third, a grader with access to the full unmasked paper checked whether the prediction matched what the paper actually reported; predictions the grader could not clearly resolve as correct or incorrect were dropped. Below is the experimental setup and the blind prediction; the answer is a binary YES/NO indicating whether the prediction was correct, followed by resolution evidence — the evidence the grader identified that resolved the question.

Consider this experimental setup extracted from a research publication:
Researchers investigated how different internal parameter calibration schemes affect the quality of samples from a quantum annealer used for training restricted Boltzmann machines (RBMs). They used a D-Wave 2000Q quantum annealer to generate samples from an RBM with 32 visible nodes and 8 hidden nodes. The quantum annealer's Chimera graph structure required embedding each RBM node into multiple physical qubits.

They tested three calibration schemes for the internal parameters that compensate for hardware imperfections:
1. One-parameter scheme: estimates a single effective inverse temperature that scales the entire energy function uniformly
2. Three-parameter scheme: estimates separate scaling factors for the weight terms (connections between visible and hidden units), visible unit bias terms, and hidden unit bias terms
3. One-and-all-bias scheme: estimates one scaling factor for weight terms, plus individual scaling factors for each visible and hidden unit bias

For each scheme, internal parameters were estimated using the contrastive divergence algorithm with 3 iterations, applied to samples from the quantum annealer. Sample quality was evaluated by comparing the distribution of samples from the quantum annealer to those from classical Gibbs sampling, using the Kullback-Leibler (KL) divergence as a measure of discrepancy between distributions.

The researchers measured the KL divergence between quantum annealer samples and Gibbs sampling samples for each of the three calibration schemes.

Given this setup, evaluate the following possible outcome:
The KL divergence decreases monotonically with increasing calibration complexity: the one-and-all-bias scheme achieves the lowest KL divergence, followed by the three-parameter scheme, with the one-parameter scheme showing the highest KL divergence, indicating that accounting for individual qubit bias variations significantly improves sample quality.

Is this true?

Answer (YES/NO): YES